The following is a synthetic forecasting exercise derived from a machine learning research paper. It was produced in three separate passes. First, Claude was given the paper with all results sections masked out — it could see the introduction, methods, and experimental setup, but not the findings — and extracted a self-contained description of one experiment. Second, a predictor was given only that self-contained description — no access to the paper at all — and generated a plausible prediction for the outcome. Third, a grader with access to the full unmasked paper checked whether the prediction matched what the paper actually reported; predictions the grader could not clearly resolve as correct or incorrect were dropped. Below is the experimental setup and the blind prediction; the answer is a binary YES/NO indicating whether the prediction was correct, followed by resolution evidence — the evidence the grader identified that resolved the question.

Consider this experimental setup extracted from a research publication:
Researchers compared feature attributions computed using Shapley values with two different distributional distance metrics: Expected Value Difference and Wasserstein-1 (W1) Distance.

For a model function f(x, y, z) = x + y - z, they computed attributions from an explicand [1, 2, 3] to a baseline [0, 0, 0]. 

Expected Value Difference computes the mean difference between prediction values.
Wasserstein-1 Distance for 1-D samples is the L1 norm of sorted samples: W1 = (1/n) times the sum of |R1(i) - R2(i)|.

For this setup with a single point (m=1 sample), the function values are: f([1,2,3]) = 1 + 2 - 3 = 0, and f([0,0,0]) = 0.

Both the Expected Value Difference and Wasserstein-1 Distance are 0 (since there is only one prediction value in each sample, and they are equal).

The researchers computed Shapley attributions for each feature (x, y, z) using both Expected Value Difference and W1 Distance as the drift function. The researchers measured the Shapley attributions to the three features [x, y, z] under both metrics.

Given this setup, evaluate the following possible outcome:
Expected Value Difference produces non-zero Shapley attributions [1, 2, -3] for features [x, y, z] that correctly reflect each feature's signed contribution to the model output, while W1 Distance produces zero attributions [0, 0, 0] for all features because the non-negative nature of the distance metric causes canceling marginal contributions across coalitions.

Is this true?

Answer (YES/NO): YES